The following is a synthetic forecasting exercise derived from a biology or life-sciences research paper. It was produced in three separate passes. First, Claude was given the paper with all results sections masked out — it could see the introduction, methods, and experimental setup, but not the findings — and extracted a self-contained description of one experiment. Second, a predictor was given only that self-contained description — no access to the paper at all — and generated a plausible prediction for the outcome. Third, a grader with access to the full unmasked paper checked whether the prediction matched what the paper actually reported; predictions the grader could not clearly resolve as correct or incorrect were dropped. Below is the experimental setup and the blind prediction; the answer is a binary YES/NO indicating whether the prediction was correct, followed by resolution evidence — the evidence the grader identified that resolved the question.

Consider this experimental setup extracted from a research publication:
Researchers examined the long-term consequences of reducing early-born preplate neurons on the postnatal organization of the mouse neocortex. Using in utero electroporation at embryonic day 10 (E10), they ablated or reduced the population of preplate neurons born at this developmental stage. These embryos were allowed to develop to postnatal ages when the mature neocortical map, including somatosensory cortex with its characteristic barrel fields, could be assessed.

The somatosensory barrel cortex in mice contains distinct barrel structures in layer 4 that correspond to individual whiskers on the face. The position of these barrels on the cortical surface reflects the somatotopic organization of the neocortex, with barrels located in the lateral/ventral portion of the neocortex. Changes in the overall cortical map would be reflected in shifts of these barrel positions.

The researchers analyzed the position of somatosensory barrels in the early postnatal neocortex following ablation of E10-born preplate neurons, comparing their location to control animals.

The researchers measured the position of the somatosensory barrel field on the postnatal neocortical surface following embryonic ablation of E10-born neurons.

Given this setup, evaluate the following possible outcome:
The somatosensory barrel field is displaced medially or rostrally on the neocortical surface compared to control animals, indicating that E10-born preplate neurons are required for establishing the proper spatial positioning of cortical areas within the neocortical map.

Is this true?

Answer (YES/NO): NO